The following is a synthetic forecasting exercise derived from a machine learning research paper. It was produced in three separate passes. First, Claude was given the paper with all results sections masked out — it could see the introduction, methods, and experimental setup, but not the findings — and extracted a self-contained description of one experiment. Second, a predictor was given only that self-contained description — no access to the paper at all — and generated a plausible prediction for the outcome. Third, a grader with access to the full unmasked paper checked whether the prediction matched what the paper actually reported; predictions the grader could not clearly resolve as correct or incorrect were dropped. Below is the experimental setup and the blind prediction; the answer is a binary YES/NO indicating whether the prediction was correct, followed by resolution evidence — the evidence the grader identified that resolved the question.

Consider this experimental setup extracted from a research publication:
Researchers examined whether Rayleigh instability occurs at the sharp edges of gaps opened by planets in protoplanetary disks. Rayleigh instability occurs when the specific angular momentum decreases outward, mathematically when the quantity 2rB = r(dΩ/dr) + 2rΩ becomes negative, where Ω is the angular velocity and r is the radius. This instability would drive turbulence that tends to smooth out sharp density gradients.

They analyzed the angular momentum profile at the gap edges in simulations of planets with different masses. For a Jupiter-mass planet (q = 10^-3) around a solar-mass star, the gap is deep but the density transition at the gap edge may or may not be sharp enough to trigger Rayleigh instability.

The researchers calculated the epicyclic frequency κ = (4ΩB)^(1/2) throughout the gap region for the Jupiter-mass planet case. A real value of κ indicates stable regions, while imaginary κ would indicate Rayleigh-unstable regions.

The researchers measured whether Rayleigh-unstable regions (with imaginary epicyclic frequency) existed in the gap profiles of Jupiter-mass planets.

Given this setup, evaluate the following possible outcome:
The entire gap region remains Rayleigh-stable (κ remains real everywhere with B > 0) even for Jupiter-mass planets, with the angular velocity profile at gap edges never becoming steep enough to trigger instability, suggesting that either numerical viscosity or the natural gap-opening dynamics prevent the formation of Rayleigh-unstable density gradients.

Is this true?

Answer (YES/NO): YES